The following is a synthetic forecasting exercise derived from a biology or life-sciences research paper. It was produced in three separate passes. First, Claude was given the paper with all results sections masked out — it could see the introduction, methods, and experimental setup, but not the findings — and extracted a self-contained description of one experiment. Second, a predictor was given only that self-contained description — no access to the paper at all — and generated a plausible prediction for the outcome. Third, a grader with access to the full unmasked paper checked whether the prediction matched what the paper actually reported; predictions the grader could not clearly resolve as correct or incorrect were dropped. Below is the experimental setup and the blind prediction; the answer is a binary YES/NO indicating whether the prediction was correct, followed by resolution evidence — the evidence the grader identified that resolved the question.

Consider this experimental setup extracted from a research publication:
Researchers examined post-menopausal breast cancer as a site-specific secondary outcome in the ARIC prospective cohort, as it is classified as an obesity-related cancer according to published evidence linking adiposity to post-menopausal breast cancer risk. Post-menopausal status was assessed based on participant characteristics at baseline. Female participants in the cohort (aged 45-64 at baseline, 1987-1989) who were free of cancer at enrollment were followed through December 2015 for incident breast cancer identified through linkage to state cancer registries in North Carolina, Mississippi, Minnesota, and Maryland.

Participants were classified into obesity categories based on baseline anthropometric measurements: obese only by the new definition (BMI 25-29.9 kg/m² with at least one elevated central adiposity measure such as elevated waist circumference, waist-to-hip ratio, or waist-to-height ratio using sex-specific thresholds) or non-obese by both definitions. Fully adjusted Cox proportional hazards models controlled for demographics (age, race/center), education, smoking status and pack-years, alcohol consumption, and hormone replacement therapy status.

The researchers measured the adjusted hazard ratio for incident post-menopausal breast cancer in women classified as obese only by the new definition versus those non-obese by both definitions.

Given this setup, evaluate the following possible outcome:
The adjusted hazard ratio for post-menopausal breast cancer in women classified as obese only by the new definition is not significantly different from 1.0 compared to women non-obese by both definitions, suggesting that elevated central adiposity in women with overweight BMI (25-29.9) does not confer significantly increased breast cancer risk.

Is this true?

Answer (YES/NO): YES